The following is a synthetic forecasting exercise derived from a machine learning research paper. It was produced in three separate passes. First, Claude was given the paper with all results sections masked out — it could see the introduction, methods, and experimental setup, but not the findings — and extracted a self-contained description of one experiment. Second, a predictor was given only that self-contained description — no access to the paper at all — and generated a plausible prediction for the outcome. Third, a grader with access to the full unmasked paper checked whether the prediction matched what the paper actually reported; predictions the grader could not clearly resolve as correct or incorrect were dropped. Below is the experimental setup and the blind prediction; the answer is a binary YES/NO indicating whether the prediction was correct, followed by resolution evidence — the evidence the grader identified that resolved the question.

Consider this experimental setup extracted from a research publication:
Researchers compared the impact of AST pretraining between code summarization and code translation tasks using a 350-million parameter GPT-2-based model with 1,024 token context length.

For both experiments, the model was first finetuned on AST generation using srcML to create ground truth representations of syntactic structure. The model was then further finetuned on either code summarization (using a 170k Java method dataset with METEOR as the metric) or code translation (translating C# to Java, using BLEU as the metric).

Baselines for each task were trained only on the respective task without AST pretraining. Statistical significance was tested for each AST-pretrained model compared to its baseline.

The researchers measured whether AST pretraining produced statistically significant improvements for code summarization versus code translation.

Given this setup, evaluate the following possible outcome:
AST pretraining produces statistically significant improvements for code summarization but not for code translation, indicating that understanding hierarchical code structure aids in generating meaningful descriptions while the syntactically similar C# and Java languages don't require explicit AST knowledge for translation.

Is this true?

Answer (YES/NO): YES